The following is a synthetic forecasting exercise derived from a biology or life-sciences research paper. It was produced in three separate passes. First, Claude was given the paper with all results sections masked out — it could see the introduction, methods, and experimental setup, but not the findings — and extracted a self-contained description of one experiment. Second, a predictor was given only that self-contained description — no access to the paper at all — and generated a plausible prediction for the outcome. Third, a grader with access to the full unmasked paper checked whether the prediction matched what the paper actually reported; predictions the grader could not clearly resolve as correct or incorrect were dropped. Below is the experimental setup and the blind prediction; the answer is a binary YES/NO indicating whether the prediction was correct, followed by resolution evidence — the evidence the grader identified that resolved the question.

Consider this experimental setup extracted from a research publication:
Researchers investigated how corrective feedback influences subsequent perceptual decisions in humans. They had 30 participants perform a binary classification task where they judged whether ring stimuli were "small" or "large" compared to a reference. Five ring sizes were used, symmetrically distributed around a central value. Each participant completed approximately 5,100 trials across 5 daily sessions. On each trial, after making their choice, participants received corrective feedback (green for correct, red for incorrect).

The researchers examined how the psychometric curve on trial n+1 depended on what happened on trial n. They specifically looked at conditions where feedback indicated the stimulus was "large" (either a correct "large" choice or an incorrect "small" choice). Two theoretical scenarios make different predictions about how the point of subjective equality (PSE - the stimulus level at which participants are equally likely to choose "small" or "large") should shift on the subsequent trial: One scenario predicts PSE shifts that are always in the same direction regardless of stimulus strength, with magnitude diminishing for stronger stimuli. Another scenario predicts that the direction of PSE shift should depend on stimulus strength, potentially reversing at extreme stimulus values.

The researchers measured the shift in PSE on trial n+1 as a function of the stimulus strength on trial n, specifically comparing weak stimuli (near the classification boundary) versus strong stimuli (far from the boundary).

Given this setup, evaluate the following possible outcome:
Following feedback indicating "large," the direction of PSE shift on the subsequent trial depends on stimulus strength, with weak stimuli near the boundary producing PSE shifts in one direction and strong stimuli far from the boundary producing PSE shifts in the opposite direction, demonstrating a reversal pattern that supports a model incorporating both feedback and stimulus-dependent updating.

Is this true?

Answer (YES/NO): YES